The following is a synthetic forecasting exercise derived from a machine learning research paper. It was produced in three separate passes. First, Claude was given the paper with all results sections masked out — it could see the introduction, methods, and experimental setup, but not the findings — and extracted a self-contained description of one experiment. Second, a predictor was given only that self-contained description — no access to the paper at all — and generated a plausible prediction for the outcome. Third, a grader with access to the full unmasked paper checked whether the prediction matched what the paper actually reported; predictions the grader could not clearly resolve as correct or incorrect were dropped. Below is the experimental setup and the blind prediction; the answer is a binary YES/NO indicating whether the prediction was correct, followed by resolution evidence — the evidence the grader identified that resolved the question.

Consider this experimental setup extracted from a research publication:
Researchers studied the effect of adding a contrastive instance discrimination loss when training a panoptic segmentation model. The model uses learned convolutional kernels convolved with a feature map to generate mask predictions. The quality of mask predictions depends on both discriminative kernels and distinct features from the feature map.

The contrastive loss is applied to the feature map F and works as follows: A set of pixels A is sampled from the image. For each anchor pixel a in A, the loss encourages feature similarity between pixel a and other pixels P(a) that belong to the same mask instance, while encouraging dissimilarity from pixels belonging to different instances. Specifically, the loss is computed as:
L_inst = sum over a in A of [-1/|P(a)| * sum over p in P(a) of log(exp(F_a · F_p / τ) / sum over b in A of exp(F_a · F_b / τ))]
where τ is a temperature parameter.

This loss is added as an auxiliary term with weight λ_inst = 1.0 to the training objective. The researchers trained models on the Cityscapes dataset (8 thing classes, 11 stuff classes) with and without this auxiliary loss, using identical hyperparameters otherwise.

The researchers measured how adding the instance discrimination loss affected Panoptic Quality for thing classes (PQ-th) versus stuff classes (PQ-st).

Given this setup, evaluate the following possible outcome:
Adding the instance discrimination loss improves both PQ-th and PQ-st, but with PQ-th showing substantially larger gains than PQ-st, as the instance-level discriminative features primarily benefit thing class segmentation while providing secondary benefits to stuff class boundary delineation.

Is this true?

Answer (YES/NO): NO